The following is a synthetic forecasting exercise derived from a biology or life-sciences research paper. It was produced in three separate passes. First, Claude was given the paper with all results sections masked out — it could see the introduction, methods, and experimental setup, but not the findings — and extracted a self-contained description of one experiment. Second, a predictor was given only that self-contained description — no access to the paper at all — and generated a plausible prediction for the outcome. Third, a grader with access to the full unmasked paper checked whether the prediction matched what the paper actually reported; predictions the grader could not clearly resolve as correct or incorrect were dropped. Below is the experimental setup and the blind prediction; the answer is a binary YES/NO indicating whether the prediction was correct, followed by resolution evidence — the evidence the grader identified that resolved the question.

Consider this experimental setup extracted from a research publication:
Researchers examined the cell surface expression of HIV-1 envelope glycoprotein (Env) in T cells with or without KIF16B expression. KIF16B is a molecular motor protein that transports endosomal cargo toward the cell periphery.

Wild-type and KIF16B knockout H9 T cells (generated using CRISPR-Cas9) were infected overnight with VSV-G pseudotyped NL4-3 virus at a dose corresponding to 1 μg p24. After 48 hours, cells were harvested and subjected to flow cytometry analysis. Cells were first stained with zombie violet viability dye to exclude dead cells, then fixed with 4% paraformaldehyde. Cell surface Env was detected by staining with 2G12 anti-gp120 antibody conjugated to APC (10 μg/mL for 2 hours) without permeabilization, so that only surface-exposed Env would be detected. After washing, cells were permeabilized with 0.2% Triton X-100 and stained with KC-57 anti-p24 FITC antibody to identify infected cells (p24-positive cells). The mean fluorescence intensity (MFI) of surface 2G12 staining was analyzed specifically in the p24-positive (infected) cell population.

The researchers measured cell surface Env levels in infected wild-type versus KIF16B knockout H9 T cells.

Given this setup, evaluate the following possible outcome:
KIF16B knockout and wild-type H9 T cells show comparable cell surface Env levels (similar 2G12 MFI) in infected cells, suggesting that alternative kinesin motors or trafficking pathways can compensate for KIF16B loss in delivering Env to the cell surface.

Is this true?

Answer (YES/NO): NO